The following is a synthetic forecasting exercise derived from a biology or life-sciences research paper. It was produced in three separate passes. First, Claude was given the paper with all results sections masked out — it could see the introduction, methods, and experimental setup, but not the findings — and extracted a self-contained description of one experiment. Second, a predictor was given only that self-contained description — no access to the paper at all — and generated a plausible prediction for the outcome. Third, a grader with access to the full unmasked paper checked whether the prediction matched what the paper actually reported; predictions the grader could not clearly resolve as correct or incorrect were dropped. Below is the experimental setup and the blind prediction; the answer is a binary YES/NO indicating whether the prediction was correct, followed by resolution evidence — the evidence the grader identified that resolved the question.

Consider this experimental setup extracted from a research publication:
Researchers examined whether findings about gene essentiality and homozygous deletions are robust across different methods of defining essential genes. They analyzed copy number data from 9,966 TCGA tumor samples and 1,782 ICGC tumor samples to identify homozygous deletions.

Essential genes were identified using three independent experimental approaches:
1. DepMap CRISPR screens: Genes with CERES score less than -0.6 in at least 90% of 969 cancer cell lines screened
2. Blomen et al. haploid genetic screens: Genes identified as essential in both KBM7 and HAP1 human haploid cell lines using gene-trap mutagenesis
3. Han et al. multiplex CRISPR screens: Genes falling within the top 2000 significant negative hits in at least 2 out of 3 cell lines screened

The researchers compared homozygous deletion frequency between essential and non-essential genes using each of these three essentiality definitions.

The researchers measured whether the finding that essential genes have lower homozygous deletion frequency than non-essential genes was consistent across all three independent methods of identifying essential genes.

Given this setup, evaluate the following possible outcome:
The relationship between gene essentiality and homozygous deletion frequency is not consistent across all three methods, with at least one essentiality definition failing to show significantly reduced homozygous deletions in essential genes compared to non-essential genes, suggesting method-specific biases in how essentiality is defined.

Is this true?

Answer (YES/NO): NO